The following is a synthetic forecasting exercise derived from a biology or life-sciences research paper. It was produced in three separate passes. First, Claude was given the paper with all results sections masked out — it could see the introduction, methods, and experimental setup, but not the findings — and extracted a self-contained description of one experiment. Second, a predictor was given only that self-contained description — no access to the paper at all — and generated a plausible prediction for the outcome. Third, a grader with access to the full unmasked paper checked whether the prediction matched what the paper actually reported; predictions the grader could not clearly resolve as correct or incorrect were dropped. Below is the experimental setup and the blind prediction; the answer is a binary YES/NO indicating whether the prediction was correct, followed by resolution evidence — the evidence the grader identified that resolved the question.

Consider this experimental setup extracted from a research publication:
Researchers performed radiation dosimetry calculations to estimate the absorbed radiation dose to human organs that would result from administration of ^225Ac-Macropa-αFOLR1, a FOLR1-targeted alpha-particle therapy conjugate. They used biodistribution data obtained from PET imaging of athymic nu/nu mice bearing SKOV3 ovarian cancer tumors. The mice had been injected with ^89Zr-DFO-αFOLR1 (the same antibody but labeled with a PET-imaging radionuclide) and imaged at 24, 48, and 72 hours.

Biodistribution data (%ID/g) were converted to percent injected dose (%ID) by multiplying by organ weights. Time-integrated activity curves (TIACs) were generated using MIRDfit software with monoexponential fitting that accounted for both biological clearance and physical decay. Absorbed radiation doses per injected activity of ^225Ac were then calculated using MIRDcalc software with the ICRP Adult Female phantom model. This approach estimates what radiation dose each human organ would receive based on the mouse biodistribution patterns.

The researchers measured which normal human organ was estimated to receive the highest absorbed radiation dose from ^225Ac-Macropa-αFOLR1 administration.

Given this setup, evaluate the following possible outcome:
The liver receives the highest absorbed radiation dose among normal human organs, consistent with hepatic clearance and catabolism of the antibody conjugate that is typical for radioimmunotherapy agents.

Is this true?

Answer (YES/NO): YES